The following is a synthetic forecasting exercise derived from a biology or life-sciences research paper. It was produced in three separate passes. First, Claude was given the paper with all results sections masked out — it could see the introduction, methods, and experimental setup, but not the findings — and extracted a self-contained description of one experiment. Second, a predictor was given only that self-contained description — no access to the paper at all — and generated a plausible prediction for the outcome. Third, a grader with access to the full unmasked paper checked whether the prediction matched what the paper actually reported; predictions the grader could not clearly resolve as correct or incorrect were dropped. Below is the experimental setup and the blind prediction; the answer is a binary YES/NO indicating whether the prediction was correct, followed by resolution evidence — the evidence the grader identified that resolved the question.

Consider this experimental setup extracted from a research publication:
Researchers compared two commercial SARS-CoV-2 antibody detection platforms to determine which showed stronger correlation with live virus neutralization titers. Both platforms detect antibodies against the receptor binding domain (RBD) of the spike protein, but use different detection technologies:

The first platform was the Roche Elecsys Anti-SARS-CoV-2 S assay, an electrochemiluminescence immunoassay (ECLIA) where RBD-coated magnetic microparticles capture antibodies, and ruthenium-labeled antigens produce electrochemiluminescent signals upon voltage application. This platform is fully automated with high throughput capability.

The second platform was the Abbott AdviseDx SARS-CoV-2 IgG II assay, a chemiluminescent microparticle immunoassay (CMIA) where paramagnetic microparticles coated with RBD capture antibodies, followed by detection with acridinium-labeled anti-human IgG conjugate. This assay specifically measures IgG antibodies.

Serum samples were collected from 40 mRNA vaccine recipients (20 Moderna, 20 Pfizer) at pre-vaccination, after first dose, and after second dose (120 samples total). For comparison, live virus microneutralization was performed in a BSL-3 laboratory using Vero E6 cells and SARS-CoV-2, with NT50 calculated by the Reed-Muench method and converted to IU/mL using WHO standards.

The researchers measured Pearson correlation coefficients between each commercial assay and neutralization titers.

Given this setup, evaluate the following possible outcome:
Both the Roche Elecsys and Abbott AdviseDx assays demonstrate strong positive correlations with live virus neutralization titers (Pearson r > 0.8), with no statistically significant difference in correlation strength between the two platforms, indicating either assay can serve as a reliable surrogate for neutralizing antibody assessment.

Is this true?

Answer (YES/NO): NO